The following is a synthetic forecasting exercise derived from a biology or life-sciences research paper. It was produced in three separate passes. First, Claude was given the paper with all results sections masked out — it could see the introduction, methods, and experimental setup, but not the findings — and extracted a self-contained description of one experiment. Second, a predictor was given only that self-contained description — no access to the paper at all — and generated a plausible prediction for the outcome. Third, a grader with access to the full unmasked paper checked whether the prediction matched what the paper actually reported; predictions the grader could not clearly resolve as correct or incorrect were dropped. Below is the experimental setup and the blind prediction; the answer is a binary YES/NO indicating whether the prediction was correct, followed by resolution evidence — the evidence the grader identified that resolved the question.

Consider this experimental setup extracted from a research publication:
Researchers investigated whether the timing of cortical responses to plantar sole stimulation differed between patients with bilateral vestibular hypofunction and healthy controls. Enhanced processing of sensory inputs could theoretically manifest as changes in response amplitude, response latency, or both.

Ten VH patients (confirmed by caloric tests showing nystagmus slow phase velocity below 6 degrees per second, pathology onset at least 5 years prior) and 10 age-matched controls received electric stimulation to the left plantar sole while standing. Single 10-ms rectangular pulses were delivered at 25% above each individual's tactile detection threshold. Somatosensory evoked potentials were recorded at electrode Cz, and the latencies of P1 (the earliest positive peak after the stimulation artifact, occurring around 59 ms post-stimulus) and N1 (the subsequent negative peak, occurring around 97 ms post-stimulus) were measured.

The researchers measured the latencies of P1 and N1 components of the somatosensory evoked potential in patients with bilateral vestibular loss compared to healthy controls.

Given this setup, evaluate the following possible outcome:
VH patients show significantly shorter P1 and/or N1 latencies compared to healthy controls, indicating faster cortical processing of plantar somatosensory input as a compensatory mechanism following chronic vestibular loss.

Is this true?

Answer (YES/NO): NO